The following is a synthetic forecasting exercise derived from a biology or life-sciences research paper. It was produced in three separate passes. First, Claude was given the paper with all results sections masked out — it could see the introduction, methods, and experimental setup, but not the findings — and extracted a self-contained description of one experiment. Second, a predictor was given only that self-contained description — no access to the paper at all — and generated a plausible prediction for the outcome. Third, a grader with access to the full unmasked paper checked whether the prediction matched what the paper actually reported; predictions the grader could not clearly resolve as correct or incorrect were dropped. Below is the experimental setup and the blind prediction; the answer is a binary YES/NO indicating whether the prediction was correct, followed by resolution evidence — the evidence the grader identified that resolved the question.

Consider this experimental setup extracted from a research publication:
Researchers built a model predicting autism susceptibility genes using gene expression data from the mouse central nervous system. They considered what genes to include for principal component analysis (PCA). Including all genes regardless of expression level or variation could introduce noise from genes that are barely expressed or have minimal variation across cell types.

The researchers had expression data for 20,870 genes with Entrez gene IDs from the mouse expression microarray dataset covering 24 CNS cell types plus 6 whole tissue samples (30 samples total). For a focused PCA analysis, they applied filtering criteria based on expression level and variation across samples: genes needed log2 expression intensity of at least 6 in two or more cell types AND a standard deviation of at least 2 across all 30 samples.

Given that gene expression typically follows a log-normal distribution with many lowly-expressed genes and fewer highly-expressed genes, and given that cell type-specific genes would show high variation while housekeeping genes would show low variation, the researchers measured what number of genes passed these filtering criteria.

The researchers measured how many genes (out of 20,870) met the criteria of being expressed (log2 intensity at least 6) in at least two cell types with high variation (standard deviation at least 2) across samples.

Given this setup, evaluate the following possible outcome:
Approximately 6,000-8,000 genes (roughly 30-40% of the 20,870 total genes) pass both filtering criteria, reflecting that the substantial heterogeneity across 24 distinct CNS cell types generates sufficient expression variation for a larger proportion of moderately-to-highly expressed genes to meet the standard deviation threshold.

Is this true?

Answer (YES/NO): NO